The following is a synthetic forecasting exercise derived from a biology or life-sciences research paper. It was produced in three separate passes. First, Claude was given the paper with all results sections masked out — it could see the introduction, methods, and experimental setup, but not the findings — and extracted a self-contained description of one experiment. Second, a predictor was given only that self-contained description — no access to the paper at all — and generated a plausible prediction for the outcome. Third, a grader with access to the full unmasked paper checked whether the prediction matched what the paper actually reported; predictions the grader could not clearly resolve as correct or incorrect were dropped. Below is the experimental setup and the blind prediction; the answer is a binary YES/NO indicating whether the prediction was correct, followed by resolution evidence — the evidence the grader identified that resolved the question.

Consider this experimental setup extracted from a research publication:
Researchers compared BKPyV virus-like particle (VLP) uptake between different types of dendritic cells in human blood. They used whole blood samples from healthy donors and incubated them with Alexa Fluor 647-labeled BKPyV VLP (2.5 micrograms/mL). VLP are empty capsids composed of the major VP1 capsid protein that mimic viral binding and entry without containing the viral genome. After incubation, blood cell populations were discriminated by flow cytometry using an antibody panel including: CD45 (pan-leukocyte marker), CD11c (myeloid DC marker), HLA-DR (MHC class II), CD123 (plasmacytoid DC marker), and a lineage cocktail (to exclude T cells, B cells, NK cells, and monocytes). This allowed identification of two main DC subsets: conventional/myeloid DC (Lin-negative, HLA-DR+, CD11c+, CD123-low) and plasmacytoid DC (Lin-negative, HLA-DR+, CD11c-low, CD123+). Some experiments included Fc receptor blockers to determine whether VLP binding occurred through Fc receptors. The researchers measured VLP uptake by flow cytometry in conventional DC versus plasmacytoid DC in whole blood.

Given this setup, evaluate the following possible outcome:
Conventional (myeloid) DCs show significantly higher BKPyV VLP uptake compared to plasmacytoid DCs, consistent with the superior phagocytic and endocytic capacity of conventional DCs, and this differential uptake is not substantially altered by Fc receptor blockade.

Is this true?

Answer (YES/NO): YES